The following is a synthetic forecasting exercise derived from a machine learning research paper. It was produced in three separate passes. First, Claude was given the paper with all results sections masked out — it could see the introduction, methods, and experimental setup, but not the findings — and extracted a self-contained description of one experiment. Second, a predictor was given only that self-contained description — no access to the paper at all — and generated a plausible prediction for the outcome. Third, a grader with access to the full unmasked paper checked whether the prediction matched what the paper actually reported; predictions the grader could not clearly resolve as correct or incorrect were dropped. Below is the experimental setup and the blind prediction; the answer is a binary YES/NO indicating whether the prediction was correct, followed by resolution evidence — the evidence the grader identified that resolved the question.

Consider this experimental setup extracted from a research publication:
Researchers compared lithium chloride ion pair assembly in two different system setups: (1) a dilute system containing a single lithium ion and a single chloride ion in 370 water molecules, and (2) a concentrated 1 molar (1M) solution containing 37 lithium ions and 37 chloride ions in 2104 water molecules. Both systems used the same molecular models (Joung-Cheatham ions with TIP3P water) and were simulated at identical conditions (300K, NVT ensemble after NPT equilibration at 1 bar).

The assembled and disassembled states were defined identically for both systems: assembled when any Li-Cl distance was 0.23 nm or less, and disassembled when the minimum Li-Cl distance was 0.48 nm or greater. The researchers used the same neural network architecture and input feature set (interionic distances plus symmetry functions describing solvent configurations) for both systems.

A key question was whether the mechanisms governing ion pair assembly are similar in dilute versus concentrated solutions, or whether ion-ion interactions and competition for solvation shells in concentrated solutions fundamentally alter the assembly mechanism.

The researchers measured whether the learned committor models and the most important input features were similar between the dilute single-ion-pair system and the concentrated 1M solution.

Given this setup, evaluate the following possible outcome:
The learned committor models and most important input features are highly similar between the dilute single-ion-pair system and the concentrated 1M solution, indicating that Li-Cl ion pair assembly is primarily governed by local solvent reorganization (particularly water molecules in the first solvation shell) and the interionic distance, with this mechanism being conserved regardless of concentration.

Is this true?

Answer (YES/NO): YES